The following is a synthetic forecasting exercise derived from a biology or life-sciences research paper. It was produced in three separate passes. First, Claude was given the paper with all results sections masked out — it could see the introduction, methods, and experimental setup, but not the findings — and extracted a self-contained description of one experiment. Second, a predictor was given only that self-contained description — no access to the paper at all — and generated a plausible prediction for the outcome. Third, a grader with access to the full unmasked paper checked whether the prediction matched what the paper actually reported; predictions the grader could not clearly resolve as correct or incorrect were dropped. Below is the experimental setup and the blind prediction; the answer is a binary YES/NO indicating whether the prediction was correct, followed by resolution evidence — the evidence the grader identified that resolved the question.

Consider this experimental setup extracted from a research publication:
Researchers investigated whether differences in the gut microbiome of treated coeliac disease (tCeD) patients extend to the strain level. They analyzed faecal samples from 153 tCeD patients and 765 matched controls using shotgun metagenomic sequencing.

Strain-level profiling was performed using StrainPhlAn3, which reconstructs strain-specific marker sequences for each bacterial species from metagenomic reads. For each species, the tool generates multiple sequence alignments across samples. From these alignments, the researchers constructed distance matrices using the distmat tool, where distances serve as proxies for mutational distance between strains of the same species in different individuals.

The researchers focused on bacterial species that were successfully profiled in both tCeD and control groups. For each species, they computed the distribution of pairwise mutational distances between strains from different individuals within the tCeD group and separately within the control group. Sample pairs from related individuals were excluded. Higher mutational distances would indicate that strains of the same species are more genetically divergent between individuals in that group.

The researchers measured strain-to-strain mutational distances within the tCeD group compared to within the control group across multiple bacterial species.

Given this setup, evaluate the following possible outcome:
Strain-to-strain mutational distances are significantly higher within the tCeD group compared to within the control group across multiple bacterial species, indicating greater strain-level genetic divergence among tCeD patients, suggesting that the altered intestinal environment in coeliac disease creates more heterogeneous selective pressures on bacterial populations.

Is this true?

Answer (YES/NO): YES